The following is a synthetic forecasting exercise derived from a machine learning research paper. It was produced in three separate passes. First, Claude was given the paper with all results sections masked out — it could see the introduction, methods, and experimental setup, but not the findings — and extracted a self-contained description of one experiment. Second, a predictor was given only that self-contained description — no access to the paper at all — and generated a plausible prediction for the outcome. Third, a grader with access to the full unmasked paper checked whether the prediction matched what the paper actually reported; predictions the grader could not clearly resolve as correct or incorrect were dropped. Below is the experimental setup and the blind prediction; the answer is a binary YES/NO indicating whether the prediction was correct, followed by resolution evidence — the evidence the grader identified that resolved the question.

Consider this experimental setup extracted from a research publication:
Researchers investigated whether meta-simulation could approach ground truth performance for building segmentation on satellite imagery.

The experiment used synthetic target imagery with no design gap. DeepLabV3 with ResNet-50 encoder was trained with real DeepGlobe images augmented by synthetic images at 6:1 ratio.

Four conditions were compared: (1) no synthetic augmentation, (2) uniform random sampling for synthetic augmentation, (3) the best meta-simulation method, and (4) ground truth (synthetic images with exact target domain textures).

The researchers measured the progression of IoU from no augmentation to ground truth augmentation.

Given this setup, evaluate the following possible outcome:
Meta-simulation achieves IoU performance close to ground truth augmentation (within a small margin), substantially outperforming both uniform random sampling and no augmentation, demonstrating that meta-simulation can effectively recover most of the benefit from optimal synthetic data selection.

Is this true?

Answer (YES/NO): YES